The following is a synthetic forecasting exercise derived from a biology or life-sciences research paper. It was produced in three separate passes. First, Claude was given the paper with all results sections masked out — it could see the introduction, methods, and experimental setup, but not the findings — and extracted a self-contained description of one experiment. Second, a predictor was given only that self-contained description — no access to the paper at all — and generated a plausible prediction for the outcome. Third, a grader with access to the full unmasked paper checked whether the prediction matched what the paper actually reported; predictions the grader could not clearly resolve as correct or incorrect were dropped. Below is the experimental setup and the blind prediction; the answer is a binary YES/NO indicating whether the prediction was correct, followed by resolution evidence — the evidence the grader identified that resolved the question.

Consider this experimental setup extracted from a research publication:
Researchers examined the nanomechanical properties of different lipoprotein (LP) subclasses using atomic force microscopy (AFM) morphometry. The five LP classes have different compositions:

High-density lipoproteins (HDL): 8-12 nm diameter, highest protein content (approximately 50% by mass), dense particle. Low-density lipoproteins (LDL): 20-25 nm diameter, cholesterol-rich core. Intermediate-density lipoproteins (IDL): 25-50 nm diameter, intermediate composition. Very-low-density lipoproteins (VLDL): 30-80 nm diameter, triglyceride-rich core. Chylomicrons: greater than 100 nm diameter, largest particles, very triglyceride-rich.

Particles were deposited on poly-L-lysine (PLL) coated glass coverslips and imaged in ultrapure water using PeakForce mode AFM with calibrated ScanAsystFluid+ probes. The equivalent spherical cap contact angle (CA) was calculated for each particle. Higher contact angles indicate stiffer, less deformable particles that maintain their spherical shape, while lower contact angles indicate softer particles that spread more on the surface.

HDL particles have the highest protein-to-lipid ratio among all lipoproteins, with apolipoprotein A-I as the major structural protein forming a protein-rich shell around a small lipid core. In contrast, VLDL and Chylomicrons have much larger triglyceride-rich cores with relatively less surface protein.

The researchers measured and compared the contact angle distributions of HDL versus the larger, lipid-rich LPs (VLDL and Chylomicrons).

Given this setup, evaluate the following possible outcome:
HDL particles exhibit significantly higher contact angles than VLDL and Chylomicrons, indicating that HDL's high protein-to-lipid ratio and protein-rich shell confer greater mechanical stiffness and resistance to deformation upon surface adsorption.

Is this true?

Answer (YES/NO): NO